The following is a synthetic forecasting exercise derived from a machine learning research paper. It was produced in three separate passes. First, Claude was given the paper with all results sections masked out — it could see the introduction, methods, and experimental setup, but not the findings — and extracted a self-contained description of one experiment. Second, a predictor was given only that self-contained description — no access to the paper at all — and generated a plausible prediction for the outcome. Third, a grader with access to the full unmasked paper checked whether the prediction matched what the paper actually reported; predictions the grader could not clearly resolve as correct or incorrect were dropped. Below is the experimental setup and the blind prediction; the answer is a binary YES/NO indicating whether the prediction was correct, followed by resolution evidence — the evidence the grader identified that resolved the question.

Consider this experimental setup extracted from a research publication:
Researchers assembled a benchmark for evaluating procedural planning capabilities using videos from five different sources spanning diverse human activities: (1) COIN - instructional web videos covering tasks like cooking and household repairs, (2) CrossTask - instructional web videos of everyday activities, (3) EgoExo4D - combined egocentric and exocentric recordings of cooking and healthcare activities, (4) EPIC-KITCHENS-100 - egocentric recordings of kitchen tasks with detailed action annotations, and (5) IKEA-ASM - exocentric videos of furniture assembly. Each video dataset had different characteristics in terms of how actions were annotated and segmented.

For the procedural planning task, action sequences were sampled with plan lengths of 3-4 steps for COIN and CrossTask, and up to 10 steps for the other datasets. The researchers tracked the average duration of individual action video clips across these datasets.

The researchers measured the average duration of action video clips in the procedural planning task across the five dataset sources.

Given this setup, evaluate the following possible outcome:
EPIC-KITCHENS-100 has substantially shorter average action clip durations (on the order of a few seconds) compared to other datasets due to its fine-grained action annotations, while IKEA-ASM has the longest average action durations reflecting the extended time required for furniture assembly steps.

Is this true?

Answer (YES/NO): NO